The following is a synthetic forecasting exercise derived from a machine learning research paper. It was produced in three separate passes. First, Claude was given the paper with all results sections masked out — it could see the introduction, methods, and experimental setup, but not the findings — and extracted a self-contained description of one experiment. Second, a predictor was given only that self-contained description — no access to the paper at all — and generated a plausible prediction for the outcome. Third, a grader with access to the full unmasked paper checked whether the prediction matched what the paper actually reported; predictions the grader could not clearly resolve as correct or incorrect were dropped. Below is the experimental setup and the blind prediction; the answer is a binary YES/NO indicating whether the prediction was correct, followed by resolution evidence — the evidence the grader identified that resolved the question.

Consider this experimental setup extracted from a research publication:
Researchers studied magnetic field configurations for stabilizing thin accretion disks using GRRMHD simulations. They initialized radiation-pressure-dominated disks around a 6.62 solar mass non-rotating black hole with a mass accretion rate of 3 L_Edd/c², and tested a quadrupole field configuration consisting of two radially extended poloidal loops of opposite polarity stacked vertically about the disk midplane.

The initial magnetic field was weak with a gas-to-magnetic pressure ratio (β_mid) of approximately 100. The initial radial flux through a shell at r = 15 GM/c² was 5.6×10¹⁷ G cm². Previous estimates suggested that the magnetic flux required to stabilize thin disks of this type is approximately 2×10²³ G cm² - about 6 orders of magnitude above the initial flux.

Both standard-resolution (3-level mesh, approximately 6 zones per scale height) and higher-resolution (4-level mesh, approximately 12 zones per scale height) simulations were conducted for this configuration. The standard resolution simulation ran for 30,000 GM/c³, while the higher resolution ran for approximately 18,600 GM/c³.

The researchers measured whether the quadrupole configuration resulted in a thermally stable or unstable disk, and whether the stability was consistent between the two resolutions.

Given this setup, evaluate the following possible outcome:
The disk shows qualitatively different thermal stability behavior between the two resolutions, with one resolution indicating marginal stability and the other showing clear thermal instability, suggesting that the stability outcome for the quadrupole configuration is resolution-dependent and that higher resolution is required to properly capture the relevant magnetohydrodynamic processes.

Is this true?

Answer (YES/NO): NO